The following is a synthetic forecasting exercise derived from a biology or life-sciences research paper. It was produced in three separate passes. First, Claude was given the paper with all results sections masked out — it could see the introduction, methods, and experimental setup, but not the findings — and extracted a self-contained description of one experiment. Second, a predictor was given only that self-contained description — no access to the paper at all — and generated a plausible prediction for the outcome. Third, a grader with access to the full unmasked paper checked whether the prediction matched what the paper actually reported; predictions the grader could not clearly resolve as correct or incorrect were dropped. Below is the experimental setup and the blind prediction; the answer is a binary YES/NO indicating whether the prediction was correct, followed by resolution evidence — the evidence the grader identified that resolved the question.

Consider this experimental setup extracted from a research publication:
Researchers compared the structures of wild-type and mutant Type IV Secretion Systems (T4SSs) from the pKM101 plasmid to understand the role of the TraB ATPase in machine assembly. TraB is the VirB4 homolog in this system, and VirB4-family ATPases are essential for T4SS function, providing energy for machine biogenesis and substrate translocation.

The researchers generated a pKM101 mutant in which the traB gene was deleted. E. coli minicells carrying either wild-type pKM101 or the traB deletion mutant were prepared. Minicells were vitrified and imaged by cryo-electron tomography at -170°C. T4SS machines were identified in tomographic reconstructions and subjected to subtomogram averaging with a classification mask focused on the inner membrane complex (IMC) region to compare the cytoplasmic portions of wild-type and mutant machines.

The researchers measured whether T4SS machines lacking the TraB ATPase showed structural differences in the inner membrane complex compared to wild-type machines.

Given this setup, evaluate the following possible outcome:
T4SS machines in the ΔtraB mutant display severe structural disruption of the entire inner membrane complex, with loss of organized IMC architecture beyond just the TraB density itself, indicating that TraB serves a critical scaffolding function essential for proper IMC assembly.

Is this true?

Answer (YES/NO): YES